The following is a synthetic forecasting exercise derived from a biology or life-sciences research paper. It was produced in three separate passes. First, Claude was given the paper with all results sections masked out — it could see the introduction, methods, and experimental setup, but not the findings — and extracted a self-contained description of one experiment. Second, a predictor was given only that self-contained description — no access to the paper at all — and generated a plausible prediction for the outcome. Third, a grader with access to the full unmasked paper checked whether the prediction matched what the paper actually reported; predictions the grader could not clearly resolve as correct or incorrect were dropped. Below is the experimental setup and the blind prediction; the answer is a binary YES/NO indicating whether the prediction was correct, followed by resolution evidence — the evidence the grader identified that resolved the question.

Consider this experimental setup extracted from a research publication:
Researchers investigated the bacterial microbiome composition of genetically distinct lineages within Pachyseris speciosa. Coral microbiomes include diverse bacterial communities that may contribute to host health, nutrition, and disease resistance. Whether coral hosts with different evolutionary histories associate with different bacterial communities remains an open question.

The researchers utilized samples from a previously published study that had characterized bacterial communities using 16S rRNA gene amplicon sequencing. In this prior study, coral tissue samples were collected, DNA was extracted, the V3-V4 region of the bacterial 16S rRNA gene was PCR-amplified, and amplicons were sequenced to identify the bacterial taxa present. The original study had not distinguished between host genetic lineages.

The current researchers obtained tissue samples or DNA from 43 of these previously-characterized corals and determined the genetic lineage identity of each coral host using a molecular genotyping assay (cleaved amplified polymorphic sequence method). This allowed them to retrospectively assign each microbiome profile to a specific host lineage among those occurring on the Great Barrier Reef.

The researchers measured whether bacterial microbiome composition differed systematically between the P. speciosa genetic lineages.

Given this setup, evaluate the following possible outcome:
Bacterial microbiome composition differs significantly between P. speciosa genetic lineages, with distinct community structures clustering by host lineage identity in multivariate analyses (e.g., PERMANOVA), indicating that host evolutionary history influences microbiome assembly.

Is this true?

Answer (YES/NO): NO